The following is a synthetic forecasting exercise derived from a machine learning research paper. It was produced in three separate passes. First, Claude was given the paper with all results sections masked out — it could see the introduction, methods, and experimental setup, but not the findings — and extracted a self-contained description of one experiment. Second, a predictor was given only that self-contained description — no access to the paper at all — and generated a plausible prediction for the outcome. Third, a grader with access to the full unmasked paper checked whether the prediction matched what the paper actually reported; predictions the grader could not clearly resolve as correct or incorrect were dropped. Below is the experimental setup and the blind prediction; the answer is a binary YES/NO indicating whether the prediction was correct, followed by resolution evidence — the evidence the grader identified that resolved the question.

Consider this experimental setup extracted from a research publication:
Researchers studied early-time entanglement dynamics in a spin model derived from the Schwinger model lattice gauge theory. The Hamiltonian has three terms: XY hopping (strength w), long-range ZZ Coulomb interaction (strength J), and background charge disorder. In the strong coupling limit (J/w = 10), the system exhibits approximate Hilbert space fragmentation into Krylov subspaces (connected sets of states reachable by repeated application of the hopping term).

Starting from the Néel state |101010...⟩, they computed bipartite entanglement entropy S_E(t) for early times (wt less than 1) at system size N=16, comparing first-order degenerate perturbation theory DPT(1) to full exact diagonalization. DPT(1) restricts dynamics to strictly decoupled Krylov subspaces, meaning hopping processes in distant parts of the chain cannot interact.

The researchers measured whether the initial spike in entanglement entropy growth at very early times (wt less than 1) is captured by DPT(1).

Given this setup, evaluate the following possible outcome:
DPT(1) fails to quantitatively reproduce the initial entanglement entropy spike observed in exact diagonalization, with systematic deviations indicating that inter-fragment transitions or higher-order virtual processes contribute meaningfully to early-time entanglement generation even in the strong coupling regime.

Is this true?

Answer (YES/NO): NO